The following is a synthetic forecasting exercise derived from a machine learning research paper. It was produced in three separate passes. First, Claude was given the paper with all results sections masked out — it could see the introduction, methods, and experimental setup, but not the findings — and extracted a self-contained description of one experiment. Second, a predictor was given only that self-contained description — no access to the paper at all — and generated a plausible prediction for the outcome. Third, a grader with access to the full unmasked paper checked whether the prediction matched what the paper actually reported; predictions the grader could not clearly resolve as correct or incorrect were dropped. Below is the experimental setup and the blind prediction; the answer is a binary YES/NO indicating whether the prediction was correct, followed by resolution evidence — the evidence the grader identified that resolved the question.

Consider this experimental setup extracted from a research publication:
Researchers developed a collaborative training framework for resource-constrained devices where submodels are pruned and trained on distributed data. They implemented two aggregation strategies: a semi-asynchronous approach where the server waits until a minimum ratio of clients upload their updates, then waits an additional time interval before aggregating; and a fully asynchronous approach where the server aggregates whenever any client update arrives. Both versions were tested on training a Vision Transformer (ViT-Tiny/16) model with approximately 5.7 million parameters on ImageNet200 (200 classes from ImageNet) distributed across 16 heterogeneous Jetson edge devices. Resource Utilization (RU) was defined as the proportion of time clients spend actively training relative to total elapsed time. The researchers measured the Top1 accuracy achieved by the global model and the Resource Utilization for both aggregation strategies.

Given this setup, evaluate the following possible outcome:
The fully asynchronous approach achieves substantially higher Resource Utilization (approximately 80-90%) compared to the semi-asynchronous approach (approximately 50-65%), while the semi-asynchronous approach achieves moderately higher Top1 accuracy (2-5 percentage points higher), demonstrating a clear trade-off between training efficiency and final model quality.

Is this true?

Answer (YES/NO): NO